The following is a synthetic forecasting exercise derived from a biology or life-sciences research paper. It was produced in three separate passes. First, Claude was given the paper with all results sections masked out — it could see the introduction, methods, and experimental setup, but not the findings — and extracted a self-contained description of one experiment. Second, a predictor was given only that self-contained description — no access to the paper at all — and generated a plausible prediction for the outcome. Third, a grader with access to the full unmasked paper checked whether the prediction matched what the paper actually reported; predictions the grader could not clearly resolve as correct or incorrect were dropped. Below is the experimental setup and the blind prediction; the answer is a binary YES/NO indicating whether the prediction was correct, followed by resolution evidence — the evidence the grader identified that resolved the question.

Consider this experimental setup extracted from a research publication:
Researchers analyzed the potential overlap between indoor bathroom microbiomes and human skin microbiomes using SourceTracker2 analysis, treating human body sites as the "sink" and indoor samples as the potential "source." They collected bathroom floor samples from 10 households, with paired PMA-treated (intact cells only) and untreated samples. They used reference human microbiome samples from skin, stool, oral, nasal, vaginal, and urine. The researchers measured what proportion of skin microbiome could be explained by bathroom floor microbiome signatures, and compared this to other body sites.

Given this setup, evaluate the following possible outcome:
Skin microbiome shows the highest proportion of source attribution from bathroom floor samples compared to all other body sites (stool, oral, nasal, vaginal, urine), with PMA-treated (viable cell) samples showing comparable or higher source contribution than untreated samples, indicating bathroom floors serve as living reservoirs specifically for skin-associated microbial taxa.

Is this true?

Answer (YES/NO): YES